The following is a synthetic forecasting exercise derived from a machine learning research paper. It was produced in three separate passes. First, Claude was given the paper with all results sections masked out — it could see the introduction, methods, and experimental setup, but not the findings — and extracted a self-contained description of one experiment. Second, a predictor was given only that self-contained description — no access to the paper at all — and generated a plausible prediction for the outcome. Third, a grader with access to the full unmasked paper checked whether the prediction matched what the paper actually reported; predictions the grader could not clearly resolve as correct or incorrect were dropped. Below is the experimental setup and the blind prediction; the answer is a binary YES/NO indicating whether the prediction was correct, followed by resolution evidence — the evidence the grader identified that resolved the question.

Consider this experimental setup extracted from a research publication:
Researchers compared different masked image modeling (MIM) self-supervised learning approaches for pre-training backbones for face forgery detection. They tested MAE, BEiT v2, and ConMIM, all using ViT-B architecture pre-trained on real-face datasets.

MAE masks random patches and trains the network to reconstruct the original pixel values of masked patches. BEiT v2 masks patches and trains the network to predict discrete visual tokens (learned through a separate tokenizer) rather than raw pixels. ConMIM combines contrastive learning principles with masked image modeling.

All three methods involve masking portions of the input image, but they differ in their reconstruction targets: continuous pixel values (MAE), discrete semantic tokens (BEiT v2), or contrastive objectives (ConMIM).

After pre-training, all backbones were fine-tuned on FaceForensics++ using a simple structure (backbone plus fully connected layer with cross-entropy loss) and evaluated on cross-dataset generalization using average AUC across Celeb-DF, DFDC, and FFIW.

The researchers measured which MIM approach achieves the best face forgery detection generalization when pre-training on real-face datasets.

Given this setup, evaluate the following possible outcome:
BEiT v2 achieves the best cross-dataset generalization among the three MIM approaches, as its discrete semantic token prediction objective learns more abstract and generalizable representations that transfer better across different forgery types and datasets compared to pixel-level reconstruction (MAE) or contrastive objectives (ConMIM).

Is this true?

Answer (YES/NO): YES